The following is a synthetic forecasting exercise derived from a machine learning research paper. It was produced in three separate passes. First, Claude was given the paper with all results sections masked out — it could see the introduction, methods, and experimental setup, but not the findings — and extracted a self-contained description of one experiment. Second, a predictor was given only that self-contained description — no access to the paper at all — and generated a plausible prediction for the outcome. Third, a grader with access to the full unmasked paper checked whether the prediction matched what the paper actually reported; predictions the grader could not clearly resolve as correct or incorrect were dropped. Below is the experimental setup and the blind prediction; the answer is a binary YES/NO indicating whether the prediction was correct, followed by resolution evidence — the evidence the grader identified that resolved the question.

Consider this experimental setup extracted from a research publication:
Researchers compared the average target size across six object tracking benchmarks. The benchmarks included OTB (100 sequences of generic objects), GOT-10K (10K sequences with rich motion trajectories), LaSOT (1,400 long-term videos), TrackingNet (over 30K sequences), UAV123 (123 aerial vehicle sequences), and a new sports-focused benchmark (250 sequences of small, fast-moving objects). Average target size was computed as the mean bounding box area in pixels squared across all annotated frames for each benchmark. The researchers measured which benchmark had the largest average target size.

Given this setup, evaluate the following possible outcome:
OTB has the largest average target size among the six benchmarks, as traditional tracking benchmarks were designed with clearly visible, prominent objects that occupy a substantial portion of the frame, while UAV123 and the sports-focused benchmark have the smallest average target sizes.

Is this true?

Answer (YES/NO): NO